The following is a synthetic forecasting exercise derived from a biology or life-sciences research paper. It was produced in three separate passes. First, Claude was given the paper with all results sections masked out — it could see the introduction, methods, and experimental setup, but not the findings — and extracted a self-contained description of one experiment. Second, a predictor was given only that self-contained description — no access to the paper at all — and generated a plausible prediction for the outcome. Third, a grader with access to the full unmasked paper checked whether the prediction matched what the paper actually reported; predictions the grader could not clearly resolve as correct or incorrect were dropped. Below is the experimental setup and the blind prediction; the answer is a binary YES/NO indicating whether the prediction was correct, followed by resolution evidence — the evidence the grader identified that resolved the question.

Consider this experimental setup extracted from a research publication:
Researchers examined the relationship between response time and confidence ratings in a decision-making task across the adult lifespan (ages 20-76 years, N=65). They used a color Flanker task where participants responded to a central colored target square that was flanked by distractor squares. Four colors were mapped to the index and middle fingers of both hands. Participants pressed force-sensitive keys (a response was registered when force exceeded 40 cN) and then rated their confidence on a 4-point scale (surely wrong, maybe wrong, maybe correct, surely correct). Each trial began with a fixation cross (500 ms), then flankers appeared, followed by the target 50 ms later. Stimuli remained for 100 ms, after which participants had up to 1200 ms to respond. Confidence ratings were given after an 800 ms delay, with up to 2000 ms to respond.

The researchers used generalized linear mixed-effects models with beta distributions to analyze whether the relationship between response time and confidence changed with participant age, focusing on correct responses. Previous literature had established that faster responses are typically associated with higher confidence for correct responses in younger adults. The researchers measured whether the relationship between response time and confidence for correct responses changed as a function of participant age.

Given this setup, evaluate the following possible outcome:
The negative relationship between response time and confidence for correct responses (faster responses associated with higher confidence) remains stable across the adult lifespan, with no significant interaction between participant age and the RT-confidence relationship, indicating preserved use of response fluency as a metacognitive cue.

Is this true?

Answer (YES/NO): NO